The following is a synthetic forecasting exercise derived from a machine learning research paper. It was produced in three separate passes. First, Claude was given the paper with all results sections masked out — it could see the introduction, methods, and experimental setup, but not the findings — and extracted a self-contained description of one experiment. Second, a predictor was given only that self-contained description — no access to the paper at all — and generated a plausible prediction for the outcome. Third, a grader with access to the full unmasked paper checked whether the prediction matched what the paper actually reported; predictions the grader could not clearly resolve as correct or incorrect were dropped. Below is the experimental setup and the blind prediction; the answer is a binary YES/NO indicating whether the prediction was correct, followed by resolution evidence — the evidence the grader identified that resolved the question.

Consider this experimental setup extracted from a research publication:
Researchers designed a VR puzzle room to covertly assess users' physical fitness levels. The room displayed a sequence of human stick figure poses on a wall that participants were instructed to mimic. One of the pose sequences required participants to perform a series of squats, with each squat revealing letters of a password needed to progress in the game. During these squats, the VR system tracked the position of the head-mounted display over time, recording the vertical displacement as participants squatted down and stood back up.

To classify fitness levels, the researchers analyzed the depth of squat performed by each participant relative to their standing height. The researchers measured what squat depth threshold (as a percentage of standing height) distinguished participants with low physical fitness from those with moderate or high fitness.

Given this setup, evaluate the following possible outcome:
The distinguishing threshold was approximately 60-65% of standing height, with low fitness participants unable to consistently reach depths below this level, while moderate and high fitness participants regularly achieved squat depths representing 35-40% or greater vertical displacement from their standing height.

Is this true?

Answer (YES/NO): NO